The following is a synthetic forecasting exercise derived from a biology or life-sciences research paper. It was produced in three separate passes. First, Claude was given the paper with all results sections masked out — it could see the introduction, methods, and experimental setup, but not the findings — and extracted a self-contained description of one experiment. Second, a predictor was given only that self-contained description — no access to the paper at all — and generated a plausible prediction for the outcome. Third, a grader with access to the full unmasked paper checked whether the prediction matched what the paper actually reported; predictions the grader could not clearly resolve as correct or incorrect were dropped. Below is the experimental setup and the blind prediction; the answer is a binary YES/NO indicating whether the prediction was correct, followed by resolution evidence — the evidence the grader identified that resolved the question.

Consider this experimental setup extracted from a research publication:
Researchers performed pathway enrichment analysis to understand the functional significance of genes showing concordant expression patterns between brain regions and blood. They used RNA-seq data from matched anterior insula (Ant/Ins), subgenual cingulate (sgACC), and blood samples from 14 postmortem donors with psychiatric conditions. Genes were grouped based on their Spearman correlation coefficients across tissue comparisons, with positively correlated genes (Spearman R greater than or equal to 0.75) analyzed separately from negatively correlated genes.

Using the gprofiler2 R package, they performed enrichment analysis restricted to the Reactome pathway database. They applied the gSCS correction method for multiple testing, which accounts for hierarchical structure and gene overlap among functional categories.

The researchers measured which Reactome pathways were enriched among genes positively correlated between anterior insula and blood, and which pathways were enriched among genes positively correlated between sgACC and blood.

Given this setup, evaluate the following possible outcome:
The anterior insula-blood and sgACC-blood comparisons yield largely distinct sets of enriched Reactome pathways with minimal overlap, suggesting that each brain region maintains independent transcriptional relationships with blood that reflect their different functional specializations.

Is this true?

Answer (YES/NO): NO